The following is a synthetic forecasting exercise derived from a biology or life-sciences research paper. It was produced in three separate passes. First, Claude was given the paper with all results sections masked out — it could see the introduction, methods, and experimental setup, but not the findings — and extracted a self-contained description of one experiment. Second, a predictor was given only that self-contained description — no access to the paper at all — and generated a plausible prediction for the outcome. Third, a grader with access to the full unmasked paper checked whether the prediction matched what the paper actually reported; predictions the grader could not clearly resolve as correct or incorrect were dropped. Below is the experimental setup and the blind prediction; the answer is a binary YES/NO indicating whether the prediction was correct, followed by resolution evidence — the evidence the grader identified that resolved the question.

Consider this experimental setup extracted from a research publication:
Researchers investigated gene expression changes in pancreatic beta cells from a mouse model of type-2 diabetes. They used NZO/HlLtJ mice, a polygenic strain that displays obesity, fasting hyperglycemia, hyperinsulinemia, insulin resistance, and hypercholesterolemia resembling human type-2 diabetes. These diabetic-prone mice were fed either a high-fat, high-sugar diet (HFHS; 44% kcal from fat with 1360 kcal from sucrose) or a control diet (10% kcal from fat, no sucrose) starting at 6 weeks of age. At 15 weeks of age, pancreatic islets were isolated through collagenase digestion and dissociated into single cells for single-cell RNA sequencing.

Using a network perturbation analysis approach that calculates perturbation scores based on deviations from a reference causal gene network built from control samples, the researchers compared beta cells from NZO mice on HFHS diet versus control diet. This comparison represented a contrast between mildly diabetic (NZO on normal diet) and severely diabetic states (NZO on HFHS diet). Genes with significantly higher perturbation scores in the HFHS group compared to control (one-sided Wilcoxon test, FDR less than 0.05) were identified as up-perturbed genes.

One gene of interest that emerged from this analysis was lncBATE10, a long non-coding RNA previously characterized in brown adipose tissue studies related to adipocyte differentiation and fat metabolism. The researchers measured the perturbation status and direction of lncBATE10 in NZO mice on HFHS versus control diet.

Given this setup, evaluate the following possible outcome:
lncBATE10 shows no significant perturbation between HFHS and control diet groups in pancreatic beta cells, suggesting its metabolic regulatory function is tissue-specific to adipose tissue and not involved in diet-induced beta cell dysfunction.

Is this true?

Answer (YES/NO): NO